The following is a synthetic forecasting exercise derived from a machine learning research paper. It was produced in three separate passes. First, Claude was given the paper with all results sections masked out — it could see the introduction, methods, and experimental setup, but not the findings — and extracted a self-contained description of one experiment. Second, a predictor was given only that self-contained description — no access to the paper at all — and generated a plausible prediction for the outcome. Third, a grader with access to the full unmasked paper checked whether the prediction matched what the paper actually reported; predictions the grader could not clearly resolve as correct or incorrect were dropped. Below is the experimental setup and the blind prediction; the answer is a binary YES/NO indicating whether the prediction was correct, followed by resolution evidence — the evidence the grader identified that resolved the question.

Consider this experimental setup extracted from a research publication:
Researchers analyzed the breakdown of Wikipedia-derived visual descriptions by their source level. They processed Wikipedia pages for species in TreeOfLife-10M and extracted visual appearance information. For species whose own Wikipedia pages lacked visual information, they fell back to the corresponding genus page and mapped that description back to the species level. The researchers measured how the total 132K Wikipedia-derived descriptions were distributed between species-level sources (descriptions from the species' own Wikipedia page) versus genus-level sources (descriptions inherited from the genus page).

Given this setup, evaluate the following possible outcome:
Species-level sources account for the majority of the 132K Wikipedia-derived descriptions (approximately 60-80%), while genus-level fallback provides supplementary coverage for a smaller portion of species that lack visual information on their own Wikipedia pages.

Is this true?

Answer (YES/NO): NO